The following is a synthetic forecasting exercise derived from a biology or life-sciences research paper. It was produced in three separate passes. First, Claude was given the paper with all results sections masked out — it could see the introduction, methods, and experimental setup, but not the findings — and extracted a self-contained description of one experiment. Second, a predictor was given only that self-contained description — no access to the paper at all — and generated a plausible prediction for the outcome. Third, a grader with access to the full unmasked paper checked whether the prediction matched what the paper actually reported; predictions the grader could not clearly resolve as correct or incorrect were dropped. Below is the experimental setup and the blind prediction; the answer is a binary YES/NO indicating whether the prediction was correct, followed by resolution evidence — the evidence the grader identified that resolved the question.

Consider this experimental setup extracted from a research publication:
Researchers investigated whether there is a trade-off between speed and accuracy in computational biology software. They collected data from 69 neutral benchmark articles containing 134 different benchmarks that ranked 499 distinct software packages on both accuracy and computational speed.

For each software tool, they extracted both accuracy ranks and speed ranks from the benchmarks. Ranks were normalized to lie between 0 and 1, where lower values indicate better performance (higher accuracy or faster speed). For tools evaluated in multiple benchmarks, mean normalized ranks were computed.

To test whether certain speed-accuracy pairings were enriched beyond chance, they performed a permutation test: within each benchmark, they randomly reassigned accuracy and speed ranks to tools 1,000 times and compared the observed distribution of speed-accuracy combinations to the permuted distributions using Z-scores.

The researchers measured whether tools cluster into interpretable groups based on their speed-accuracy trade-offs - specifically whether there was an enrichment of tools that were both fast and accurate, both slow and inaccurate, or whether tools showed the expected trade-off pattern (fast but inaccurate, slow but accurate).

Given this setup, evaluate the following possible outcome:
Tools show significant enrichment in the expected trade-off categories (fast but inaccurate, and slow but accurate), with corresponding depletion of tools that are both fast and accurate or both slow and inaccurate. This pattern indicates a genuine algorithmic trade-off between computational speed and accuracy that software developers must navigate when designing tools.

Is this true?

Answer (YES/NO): NO